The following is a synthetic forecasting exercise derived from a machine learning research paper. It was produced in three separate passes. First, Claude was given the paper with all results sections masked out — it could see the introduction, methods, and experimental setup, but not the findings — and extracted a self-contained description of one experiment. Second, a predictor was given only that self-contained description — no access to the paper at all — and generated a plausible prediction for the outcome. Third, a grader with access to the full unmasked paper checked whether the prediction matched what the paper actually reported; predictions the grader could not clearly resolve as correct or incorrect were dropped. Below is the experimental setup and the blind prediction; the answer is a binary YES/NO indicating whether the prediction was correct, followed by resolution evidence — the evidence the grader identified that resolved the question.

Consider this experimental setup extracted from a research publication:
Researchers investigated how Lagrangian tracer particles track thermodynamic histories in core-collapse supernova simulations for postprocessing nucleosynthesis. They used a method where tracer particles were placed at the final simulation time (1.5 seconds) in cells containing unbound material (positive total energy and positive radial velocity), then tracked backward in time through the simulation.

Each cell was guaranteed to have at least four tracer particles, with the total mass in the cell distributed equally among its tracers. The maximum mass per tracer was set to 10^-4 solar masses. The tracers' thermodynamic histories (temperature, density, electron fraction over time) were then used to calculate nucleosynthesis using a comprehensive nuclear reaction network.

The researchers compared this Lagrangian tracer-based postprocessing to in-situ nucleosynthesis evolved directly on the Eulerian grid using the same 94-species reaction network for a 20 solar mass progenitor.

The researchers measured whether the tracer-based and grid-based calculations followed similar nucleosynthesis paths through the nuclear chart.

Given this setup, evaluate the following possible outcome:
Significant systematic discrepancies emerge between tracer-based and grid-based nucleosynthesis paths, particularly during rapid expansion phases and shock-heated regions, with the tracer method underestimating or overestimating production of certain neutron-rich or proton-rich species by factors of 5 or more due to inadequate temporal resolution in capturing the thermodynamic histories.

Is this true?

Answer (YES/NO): NO